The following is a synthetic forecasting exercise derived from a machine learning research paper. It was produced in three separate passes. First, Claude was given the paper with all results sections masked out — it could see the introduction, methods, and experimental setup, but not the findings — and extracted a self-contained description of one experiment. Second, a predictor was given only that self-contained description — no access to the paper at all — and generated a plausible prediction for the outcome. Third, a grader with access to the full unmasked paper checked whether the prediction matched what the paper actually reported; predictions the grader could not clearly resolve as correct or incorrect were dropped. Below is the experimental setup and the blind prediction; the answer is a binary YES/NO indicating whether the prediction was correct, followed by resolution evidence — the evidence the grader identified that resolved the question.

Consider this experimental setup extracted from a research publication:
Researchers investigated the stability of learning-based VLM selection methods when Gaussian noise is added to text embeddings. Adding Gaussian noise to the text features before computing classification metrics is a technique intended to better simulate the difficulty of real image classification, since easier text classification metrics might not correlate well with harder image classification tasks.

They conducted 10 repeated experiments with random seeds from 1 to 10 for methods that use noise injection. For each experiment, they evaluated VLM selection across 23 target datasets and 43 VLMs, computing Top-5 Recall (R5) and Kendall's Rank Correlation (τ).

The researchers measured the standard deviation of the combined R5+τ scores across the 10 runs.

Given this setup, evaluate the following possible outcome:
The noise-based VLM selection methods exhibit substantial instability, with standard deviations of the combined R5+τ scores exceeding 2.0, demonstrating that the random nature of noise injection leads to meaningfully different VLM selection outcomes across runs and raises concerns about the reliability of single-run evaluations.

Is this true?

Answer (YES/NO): NO